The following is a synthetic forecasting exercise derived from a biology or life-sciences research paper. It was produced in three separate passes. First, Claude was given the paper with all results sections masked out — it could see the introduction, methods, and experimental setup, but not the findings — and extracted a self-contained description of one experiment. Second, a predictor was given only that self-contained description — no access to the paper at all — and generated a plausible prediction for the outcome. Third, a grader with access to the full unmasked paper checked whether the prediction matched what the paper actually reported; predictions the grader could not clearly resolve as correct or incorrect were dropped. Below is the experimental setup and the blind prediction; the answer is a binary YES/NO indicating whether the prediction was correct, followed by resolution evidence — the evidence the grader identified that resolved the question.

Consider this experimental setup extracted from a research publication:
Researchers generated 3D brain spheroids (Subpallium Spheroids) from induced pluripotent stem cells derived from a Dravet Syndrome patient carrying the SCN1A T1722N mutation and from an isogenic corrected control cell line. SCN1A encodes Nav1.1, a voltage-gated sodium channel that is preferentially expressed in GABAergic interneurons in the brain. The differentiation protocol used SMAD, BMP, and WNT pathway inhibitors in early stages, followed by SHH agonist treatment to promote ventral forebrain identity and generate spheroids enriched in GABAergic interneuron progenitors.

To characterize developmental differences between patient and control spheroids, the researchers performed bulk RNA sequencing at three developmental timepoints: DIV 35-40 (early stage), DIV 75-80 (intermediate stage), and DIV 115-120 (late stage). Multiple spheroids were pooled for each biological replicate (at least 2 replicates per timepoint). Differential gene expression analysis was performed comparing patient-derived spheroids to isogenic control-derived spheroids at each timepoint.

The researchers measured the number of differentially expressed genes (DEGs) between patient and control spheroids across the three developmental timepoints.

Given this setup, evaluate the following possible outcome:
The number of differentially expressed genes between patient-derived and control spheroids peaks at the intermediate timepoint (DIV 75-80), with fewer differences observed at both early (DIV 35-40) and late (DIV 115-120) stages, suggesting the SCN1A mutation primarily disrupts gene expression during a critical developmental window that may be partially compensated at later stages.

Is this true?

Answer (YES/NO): NO